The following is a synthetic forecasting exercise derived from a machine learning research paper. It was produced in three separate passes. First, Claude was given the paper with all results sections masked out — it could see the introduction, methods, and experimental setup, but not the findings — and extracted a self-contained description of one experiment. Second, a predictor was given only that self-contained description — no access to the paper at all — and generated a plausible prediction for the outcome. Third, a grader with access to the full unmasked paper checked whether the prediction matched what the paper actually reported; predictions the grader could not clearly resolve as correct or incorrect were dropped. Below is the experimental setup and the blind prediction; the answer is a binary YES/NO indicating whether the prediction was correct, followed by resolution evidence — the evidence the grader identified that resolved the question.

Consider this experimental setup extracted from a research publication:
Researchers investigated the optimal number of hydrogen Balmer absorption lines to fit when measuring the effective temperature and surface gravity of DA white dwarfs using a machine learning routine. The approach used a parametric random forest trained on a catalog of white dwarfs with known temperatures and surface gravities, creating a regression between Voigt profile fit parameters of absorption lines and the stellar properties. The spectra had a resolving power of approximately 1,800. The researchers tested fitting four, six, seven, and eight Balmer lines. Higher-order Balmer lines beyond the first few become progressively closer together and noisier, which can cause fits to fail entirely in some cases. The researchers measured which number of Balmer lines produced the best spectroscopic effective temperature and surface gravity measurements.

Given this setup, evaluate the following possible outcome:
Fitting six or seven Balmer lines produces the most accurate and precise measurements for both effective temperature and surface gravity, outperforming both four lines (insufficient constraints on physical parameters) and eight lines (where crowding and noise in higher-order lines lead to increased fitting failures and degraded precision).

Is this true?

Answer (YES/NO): NO